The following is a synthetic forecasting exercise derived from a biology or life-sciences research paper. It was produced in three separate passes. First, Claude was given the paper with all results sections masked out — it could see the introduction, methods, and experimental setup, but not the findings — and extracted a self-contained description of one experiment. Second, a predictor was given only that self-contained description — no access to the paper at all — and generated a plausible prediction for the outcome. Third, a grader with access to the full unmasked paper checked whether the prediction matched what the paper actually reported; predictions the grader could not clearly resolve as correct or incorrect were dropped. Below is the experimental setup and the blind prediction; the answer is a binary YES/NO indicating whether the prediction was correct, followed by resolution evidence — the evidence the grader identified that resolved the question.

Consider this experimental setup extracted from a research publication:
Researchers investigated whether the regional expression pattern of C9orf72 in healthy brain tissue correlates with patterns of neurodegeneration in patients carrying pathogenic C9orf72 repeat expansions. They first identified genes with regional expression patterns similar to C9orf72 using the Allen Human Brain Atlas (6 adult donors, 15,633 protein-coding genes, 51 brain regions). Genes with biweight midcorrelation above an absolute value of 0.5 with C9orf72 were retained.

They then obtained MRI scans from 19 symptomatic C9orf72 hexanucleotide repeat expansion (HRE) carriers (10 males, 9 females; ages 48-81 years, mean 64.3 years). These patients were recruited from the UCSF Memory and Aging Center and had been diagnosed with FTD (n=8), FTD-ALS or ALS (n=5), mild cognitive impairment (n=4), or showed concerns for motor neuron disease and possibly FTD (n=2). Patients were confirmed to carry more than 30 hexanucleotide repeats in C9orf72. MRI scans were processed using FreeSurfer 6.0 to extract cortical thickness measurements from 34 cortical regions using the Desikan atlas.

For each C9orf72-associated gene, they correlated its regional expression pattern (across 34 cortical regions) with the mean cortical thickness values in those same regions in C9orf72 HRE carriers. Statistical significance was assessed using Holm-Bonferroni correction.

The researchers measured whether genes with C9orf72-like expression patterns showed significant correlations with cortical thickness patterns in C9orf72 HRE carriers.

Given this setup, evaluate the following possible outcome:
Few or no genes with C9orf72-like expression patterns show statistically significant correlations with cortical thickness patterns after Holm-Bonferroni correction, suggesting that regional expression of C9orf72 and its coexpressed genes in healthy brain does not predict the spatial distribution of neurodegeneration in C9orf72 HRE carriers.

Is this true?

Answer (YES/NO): NO